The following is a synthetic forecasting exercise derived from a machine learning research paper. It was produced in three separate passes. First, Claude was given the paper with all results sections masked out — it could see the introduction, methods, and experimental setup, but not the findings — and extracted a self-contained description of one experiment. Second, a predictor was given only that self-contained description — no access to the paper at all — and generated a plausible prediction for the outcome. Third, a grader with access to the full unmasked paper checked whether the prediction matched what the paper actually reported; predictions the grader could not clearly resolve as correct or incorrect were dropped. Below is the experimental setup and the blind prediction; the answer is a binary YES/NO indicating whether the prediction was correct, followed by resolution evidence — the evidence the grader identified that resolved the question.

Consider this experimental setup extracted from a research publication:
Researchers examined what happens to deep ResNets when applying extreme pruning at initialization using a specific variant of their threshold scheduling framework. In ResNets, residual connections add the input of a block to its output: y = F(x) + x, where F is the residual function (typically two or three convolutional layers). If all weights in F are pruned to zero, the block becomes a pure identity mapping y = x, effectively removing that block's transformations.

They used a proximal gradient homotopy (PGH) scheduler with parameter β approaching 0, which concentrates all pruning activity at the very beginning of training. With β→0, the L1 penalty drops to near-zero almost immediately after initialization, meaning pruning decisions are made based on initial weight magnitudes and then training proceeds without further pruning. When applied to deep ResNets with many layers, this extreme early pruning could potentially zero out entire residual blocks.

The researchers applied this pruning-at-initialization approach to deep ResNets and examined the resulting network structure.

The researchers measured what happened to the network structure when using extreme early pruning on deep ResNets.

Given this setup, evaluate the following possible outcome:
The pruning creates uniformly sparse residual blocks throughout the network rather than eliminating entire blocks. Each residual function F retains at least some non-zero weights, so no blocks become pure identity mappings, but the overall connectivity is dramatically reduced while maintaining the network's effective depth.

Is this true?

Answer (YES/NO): NO